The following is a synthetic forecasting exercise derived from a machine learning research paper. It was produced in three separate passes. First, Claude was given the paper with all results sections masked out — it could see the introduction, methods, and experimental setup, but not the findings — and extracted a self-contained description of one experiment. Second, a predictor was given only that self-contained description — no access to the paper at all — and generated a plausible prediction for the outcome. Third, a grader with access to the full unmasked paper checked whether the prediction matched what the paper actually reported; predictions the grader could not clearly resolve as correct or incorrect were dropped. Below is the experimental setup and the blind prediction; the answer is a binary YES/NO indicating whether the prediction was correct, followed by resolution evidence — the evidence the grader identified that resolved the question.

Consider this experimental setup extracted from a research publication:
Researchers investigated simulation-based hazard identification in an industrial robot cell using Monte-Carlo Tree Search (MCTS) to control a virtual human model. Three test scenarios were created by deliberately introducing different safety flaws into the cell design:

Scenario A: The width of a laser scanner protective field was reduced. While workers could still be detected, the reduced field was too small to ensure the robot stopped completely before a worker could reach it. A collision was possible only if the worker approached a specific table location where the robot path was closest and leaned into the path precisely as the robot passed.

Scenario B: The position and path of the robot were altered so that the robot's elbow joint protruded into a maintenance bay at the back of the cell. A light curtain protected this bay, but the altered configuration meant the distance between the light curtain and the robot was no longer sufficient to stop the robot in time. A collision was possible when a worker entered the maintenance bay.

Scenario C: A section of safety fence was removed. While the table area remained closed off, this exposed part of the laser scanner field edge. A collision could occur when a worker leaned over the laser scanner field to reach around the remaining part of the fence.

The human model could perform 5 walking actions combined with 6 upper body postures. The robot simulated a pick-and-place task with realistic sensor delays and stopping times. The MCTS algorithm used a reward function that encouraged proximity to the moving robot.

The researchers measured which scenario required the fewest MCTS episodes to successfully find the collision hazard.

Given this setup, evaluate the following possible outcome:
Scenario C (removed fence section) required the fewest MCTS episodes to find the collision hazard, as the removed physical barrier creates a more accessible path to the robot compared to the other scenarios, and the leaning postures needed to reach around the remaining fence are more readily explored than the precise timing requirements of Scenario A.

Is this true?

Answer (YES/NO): YES